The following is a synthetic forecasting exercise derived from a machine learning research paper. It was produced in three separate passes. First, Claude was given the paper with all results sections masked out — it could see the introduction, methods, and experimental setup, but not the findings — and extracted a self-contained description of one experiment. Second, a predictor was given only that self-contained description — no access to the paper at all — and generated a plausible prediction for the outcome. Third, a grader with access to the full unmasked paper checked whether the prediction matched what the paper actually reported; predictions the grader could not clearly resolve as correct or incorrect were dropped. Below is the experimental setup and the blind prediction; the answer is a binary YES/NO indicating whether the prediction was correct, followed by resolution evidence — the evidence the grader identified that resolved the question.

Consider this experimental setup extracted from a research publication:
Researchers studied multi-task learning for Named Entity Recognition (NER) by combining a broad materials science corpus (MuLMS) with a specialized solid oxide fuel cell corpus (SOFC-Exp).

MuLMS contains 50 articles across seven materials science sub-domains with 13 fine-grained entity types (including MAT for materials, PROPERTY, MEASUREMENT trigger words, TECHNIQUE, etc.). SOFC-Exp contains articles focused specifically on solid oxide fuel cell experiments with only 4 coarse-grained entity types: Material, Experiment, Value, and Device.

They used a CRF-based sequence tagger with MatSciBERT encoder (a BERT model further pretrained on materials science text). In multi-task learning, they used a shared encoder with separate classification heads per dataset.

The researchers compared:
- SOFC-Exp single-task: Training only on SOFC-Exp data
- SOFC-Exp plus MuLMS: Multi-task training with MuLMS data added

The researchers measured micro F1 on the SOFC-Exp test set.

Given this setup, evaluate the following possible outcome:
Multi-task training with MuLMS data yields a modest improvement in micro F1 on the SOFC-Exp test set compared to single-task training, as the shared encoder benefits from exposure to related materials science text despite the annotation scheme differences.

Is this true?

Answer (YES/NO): NO